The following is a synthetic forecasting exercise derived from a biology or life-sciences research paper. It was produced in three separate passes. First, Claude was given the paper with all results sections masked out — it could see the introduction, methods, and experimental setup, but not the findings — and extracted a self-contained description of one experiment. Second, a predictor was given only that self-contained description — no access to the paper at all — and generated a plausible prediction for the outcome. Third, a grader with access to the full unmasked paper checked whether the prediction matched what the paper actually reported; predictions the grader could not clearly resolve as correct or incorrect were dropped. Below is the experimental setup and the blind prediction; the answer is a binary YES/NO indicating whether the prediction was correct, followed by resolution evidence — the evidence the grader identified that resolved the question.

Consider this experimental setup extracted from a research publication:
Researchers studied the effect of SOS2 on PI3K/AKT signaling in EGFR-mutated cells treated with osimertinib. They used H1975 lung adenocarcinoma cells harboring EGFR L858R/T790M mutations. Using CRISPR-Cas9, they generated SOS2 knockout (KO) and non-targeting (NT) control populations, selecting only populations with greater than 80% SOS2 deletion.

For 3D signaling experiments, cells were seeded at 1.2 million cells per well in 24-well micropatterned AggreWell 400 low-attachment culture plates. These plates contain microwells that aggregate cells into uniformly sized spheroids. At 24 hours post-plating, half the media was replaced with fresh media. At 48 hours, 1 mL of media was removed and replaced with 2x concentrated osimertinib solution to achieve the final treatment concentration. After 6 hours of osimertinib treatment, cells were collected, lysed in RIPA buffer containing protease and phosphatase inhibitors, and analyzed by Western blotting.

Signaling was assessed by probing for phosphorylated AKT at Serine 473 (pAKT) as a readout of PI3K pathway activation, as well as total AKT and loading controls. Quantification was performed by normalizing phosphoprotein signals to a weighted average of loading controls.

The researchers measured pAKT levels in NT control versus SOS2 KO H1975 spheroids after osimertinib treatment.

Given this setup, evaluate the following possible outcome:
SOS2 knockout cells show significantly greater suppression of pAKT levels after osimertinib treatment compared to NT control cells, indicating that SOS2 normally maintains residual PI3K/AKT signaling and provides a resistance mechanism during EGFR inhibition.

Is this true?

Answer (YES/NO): YES